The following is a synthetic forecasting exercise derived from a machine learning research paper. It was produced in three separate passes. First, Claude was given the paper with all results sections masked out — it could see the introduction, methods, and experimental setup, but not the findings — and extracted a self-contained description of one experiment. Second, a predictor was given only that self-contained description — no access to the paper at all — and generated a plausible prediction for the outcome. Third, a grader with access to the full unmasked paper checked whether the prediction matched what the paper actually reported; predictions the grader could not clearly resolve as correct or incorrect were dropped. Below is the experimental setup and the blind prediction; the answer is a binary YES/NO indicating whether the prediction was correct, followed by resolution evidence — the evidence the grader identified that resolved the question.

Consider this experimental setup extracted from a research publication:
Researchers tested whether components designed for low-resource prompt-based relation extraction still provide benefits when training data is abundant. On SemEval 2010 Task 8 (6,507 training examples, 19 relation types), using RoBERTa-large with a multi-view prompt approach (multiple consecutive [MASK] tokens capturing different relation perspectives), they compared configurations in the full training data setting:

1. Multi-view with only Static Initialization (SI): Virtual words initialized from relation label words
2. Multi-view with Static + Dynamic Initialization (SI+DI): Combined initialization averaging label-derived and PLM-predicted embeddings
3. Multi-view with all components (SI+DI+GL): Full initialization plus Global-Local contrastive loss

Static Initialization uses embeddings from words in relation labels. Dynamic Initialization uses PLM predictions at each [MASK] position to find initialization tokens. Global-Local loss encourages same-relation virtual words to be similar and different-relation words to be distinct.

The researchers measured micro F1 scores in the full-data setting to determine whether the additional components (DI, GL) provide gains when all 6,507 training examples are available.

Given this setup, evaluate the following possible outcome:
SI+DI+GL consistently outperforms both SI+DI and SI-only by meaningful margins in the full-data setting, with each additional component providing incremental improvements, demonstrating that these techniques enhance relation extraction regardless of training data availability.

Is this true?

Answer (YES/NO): NO